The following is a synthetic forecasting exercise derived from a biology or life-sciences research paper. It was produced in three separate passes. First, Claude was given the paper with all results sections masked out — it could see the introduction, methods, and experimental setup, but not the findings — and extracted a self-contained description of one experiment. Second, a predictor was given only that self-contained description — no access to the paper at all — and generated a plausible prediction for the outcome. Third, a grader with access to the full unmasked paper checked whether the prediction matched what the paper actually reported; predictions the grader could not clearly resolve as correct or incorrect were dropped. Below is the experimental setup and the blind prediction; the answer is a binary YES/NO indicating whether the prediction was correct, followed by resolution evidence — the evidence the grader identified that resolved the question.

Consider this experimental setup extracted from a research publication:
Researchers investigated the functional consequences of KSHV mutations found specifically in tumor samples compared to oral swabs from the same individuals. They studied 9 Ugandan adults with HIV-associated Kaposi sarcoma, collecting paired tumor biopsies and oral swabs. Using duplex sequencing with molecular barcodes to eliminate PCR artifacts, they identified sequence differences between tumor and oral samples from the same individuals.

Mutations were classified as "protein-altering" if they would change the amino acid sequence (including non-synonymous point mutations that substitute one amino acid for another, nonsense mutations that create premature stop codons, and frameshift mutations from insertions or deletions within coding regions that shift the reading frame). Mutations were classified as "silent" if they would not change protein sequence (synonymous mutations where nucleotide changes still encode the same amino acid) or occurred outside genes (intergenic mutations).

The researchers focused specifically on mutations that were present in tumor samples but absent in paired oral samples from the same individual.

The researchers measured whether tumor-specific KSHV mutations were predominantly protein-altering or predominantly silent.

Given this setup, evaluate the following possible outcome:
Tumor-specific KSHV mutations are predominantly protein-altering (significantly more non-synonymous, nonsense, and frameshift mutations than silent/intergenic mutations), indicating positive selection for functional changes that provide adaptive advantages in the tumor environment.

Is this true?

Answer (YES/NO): YES